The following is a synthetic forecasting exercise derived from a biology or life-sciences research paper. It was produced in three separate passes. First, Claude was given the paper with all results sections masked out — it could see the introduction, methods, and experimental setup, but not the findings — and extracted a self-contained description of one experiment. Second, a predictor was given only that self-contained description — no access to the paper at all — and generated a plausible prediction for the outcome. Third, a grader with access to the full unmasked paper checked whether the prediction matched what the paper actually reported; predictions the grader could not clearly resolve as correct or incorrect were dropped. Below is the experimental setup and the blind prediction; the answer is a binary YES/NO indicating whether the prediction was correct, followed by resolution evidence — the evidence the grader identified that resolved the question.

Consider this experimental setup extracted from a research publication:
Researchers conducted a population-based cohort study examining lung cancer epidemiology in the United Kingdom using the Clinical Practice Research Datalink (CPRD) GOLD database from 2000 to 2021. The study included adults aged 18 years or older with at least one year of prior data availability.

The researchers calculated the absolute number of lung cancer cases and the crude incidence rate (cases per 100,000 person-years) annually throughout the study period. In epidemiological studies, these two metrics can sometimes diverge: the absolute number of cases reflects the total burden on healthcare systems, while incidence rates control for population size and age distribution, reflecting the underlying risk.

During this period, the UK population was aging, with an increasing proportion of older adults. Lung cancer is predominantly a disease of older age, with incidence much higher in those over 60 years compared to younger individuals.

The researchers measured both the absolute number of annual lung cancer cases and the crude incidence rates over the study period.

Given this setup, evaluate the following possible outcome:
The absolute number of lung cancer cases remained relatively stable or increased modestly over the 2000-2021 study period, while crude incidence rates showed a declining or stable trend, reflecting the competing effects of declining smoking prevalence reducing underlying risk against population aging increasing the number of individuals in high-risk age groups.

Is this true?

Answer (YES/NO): NO